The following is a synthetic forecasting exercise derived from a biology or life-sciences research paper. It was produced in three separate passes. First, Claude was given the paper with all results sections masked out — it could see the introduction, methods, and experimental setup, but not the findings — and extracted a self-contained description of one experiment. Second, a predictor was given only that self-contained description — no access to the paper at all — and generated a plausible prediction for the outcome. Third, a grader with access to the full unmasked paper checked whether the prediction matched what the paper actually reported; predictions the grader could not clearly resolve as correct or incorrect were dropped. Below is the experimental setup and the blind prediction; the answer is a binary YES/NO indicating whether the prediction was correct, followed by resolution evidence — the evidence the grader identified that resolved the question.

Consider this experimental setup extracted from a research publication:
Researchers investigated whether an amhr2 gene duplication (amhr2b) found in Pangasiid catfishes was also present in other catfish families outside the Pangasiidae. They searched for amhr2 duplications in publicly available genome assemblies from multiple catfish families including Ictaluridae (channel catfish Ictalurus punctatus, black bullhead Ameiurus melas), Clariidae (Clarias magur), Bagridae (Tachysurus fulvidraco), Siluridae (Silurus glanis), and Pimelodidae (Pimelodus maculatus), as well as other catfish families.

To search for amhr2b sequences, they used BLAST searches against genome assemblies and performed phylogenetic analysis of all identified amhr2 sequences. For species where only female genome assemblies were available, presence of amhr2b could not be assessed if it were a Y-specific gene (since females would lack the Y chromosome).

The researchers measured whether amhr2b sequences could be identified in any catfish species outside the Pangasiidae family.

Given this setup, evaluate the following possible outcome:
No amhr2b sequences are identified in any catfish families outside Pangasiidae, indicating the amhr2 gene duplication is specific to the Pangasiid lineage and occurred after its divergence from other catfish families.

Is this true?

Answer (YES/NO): NO